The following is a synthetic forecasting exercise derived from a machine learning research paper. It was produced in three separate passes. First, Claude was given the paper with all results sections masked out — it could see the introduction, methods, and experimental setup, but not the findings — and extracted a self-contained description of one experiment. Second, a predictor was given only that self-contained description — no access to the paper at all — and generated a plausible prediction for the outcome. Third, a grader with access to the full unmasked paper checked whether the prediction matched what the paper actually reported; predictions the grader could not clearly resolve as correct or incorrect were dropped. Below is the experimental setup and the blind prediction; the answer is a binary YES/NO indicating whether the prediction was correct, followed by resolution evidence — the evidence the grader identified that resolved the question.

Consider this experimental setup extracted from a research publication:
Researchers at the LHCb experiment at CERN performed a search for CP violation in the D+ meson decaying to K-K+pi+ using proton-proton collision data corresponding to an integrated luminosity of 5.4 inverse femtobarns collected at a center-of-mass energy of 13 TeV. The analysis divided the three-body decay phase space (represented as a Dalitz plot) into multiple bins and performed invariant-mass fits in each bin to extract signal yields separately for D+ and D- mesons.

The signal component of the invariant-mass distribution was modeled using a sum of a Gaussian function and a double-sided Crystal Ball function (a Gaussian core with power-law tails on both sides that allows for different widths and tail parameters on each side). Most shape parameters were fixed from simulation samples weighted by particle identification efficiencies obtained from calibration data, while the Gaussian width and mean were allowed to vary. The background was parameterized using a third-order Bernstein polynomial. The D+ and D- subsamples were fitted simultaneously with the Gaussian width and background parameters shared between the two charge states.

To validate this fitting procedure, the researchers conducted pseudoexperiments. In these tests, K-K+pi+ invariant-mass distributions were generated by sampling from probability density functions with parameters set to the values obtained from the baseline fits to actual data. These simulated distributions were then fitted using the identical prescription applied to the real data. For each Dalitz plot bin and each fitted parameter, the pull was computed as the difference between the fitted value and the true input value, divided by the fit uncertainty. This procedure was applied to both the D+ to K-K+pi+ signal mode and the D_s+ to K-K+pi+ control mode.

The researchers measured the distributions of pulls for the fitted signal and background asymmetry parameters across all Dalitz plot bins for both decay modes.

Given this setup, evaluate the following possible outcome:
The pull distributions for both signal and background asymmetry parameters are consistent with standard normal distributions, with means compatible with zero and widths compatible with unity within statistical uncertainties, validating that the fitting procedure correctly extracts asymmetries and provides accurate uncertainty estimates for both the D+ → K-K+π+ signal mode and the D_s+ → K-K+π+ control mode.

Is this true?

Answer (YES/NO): YES